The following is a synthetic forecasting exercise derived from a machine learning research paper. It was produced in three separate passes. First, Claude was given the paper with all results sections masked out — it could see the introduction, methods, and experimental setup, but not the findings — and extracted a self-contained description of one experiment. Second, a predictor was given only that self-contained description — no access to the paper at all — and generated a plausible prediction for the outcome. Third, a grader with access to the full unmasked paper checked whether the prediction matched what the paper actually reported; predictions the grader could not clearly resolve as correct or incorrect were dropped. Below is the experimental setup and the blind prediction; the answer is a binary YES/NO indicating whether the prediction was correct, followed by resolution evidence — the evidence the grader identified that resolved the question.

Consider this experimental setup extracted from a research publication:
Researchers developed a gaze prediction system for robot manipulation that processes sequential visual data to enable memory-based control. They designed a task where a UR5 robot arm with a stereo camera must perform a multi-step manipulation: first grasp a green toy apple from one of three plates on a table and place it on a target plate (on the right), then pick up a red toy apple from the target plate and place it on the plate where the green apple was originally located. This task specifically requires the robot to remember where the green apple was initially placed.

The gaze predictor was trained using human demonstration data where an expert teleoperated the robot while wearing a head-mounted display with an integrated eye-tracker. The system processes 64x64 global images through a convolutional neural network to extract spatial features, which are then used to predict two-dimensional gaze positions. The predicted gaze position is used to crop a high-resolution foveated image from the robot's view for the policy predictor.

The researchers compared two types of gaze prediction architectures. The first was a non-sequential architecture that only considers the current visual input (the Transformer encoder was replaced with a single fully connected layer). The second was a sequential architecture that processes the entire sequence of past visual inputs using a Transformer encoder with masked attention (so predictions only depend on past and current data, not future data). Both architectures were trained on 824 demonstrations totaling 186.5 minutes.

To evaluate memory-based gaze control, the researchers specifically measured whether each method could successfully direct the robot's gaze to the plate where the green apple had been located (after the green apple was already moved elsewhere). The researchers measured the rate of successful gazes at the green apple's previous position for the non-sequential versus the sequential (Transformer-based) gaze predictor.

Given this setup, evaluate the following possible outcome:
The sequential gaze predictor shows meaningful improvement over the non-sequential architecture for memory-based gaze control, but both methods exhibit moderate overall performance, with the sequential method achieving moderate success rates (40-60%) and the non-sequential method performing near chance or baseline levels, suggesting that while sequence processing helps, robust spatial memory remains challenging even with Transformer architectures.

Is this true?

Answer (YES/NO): NO